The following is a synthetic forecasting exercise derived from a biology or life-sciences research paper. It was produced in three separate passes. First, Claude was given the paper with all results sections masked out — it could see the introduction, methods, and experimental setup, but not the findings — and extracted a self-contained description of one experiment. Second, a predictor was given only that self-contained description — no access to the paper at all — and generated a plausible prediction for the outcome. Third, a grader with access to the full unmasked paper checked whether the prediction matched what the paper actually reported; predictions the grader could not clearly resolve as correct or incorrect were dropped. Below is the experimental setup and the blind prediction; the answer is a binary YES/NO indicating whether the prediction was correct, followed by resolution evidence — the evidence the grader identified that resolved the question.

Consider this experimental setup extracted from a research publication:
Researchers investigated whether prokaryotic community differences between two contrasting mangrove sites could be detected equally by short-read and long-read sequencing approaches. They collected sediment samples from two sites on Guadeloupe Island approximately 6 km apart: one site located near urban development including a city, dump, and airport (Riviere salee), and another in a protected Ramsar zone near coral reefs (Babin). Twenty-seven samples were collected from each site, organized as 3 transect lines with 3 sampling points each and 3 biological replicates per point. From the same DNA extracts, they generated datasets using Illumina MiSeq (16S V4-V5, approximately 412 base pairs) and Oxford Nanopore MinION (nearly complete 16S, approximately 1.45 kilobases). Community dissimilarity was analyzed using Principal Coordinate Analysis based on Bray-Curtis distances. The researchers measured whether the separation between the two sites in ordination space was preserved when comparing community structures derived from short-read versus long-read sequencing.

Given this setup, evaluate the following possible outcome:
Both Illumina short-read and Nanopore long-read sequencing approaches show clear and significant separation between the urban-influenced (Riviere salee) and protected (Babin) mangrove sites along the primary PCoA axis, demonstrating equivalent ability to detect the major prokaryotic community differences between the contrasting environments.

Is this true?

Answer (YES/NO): YES